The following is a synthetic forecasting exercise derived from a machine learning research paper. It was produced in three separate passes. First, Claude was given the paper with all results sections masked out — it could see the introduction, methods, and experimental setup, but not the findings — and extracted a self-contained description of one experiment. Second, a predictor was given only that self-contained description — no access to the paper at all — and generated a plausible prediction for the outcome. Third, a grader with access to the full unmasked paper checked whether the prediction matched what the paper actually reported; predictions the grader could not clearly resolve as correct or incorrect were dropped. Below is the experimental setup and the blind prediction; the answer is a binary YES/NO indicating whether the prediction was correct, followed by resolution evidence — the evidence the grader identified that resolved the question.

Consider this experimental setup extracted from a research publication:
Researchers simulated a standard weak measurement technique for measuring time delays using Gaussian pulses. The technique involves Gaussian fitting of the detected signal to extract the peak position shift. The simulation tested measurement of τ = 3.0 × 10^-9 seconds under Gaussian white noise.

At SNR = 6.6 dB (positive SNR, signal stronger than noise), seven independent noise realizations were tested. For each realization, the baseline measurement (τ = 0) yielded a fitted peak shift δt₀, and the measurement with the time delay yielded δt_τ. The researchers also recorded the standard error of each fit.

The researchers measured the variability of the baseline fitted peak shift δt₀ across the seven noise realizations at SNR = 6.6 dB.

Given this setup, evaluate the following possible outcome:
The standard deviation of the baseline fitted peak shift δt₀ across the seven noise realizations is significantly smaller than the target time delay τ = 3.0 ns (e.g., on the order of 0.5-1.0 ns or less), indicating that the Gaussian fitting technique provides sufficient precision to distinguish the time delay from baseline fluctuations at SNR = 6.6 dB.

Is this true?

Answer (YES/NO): NO